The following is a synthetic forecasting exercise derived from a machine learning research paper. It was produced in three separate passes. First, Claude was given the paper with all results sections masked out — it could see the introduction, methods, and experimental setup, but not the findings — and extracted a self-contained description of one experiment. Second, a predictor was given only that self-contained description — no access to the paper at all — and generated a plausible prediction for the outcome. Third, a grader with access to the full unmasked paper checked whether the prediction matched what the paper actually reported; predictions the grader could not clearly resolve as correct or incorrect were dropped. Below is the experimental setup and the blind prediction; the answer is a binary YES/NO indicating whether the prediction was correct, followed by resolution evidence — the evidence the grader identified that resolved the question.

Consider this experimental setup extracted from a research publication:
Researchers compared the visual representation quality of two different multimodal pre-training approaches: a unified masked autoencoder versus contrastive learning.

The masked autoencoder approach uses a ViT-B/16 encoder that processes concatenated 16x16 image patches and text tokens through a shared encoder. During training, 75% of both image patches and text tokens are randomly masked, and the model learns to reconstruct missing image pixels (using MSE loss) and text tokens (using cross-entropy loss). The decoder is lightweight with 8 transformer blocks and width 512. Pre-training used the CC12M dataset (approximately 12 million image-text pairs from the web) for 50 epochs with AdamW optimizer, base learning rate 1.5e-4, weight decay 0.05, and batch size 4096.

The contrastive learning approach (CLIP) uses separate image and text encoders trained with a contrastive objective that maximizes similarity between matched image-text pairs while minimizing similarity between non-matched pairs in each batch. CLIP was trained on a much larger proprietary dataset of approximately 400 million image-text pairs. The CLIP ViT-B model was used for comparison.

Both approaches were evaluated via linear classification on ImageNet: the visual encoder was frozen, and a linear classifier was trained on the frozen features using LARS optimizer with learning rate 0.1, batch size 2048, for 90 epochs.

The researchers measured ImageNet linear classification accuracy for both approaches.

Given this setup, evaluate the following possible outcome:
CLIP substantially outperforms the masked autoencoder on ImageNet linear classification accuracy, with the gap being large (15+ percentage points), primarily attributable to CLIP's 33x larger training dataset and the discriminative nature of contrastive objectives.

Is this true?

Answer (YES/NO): NO